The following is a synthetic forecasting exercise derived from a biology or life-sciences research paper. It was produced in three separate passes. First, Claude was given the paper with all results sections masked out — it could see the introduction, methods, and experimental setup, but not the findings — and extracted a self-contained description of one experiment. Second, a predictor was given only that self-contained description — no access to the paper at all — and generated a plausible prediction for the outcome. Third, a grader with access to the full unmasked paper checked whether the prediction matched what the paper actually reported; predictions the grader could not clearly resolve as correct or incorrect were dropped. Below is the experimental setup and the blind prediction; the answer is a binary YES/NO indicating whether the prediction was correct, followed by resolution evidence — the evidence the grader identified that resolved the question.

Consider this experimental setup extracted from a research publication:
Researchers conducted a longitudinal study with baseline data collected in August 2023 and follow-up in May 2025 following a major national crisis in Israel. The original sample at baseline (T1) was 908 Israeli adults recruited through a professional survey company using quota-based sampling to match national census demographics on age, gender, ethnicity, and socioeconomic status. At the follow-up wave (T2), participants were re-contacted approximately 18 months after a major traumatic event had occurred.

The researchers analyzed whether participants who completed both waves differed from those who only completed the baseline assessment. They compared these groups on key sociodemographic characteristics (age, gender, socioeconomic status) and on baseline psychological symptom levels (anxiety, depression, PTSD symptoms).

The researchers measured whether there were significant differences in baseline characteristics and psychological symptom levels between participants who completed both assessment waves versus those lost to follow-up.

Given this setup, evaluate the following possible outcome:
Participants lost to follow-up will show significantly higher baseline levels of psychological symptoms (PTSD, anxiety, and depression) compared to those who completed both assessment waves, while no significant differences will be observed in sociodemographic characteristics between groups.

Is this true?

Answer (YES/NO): NO